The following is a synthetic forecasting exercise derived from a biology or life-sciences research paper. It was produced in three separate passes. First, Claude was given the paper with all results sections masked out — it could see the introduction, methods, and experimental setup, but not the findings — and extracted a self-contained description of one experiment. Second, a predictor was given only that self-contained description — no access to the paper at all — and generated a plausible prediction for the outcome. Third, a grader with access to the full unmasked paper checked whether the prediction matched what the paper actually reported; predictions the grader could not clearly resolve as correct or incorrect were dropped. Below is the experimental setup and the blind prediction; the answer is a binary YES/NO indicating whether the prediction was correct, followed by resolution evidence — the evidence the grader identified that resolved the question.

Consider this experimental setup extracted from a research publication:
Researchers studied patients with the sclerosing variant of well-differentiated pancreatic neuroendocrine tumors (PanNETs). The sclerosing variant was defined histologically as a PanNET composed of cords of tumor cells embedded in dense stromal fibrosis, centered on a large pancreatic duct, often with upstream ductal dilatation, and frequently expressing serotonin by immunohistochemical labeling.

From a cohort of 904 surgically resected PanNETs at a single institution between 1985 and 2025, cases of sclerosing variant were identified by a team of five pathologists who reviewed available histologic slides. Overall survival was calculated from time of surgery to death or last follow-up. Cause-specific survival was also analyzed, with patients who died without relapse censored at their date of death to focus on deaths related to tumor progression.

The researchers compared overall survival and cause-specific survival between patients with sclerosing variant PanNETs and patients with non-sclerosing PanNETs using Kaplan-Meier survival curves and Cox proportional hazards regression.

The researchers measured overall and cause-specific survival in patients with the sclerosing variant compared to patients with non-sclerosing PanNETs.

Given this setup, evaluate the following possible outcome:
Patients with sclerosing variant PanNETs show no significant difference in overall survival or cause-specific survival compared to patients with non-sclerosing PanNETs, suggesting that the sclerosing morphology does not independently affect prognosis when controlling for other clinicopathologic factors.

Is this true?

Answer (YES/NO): NO